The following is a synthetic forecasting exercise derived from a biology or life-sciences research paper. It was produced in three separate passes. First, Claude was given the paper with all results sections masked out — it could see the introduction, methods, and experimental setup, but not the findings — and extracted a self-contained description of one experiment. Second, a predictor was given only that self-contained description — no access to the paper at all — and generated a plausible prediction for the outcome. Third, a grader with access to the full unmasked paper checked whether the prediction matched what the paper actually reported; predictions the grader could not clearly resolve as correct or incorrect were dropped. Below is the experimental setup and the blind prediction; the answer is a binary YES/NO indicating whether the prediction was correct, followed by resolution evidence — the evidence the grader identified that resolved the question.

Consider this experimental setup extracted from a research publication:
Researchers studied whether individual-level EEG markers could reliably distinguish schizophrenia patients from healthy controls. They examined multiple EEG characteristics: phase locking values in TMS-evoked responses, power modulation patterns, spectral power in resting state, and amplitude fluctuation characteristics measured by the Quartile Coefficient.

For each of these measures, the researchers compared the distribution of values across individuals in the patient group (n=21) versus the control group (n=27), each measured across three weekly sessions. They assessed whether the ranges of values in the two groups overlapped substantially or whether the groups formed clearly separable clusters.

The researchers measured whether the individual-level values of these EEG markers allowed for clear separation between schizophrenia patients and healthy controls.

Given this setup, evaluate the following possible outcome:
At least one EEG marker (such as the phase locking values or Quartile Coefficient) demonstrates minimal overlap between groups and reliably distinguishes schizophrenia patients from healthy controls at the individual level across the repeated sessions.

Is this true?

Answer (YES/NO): NO